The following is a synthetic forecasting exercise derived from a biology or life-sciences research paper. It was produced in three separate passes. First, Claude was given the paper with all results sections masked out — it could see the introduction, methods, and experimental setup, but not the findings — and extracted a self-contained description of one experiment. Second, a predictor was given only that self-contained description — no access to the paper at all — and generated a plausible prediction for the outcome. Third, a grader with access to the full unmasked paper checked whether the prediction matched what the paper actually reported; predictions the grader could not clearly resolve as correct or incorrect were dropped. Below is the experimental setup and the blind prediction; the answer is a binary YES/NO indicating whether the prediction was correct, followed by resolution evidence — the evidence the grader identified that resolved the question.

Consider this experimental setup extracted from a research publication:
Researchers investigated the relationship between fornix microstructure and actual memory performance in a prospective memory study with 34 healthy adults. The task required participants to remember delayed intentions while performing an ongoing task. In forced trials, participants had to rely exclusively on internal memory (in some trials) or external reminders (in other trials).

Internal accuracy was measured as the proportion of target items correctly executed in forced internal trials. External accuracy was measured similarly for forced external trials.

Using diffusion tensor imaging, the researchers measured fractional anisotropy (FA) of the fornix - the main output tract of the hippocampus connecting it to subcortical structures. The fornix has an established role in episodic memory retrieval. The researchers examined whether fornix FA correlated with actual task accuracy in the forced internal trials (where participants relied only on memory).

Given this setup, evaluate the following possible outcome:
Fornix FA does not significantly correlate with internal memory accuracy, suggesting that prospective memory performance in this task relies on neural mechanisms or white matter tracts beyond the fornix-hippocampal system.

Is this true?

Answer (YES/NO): YES